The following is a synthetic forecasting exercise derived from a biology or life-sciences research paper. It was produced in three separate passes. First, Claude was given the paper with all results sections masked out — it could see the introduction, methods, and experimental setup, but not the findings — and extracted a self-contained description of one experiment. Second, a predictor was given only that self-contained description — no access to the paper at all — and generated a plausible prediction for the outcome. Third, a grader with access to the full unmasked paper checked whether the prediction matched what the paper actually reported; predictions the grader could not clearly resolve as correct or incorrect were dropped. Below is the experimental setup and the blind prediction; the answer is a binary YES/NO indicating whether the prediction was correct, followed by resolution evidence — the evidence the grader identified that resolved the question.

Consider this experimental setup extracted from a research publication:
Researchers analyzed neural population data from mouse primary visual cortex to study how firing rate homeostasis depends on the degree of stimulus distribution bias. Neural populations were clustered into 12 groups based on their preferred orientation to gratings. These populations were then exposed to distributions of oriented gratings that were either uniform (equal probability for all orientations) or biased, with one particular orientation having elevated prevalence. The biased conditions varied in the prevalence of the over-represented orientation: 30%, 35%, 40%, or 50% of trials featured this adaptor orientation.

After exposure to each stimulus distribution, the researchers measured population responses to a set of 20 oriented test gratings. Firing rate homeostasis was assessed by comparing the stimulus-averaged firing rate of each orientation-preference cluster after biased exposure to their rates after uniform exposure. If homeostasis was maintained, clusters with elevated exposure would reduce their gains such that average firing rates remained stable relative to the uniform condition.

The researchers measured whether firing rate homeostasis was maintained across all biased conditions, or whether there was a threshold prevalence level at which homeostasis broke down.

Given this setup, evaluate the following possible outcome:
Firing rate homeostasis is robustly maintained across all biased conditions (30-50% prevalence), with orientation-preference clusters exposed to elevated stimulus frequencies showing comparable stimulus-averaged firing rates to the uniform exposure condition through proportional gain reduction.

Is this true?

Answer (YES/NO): NO